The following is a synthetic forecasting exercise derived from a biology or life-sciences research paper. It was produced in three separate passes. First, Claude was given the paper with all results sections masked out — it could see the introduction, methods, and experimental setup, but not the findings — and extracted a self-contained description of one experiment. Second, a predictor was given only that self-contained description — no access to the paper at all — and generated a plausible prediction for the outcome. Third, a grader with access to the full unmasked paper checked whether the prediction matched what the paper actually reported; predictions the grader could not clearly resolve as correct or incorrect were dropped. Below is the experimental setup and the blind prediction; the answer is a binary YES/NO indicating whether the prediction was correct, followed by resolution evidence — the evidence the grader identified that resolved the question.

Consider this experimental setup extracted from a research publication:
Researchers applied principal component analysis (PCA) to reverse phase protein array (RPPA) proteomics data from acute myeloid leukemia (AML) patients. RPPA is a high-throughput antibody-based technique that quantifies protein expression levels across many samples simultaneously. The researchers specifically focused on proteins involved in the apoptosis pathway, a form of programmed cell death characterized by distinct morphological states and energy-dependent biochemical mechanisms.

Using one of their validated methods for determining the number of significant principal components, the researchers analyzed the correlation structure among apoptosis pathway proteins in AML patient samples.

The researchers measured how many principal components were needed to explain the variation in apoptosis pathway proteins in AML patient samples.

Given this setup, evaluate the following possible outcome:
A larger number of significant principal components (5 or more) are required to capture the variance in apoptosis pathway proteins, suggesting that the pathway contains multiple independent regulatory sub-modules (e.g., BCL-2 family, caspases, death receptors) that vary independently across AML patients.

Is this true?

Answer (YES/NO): YES